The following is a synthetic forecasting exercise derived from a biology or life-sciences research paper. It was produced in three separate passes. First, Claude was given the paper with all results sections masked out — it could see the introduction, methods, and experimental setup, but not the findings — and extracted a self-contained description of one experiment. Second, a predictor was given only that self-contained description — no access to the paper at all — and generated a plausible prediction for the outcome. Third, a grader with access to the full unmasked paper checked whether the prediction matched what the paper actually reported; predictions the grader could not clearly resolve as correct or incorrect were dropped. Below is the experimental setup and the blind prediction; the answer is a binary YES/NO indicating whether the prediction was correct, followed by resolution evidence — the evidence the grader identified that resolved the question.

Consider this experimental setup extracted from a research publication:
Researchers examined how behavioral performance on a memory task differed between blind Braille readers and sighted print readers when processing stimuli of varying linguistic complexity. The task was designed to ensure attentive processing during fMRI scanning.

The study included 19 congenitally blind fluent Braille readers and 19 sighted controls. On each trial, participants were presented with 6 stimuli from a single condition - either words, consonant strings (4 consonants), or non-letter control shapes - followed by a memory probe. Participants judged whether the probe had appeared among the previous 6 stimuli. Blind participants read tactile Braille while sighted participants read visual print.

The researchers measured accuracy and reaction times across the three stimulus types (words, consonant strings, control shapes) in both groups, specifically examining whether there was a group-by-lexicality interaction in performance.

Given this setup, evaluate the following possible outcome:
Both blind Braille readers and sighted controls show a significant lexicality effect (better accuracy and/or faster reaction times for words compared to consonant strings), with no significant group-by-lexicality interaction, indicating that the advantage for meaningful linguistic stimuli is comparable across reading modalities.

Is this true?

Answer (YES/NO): NO